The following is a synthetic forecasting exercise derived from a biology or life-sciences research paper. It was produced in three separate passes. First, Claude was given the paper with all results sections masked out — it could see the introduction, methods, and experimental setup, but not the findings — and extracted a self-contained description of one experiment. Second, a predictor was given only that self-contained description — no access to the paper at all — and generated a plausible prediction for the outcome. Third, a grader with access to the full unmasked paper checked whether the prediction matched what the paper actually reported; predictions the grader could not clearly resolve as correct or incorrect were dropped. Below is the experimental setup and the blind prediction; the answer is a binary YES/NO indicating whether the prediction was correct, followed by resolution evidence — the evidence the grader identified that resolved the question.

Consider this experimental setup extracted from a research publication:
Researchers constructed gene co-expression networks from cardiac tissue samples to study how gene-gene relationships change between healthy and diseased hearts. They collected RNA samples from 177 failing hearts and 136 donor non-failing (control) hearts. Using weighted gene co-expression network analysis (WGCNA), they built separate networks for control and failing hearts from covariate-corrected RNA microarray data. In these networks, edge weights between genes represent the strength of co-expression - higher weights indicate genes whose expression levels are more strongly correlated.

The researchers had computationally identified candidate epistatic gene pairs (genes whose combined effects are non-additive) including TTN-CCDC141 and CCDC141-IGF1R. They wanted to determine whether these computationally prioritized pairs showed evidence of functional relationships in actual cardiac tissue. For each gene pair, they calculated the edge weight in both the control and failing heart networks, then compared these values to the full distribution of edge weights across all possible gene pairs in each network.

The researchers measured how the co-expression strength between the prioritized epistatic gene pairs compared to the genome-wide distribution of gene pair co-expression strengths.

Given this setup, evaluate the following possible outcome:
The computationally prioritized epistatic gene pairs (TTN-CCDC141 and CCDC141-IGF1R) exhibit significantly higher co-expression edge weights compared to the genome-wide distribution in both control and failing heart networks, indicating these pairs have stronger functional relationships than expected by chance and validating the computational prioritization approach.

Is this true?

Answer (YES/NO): NO